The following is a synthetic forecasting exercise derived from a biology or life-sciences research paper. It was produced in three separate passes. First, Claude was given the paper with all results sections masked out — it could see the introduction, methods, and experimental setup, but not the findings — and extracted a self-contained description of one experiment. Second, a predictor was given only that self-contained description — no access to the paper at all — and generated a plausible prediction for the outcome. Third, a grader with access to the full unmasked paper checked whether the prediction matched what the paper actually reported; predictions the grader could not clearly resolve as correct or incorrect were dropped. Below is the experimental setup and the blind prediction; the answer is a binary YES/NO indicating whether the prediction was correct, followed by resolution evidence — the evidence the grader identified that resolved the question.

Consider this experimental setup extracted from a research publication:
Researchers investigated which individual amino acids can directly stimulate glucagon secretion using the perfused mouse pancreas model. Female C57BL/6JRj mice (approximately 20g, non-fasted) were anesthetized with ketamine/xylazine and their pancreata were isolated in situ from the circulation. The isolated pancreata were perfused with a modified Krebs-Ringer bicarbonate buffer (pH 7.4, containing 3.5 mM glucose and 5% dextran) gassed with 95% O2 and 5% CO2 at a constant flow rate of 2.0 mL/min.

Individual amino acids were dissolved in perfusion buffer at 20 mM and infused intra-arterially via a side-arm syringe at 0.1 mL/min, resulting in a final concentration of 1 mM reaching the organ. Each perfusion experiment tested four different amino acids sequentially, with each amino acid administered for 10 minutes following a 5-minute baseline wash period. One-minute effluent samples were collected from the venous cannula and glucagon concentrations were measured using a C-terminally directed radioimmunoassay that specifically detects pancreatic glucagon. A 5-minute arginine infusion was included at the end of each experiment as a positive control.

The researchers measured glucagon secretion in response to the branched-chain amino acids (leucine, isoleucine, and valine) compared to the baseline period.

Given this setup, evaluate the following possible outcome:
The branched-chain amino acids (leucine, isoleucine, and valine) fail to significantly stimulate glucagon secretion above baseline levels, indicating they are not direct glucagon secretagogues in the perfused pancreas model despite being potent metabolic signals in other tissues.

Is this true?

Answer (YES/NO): YES